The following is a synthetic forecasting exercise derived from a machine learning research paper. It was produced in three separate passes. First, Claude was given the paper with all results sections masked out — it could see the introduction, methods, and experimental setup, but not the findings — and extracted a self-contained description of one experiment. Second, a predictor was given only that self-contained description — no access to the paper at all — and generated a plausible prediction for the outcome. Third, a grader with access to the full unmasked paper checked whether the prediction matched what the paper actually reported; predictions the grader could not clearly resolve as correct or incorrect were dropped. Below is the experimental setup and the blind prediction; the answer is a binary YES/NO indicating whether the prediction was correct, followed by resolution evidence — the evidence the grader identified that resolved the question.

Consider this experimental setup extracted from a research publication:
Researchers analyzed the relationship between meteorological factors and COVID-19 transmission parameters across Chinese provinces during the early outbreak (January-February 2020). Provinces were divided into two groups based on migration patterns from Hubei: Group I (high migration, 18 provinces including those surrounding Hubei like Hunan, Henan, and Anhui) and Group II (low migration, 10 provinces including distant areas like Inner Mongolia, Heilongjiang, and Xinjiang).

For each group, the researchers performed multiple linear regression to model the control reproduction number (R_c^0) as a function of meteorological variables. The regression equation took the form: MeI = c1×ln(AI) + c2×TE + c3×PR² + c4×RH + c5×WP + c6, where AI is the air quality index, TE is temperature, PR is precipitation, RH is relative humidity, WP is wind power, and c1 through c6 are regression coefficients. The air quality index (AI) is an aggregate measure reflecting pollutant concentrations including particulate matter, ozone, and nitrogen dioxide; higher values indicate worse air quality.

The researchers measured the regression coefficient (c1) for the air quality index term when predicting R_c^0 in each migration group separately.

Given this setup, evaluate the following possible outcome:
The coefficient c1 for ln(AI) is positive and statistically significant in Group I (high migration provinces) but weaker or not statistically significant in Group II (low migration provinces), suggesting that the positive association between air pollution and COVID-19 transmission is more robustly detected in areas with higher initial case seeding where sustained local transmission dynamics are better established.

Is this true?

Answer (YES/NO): NO